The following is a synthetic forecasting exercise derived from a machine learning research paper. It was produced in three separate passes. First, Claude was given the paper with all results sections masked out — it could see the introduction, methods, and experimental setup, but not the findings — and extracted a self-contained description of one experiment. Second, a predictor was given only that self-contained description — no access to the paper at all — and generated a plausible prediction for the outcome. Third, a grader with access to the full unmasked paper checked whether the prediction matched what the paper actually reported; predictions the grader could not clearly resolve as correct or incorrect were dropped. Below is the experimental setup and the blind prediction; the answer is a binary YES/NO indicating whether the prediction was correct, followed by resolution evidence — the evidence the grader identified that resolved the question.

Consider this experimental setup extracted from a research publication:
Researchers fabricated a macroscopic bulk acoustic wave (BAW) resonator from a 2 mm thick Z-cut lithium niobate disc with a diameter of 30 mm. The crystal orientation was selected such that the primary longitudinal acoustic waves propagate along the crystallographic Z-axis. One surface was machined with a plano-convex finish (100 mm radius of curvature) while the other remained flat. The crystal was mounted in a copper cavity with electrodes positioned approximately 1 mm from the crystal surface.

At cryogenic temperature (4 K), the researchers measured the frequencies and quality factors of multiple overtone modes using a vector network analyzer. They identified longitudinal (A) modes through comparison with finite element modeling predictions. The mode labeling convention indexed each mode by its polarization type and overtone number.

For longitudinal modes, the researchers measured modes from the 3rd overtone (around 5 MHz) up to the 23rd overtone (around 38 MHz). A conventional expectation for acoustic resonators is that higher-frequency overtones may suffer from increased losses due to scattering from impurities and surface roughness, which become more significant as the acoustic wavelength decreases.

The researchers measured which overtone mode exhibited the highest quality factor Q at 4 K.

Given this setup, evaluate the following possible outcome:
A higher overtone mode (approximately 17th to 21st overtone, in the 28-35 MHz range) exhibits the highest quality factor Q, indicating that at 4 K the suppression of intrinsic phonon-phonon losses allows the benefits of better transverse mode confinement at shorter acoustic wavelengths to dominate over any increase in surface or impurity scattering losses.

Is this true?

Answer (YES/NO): NO